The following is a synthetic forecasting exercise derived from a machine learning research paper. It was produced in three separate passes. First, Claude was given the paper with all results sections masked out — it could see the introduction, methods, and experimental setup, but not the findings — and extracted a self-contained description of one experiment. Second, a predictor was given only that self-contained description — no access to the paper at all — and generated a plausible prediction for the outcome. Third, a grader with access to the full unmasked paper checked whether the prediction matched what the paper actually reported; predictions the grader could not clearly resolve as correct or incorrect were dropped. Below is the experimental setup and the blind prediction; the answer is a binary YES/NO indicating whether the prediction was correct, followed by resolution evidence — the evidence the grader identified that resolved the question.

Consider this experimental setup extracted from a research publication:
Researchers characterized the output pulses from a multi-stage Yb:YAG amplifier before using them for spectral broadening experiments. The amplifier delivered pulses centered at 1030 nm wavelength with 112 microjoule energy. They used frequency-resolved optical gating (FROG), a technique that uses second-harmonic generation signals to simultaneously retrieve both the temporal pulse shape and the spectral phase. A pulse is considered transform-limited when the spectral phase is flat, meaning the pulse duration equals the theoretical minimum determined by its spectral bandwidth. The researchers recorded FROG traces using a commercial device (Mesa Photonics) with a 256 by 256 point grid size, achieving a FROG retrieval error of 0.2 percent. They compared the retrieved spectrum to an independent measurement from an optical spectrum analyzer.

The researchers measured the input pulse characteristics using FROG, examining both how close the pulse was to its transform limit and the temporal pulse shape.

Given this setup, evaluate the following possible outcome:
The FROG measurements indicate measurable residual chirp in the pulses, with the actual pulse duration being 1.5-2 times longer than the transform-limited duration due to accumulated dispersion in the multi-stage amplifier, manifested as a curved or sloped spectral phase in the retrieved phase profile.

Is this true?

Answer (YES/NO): NO